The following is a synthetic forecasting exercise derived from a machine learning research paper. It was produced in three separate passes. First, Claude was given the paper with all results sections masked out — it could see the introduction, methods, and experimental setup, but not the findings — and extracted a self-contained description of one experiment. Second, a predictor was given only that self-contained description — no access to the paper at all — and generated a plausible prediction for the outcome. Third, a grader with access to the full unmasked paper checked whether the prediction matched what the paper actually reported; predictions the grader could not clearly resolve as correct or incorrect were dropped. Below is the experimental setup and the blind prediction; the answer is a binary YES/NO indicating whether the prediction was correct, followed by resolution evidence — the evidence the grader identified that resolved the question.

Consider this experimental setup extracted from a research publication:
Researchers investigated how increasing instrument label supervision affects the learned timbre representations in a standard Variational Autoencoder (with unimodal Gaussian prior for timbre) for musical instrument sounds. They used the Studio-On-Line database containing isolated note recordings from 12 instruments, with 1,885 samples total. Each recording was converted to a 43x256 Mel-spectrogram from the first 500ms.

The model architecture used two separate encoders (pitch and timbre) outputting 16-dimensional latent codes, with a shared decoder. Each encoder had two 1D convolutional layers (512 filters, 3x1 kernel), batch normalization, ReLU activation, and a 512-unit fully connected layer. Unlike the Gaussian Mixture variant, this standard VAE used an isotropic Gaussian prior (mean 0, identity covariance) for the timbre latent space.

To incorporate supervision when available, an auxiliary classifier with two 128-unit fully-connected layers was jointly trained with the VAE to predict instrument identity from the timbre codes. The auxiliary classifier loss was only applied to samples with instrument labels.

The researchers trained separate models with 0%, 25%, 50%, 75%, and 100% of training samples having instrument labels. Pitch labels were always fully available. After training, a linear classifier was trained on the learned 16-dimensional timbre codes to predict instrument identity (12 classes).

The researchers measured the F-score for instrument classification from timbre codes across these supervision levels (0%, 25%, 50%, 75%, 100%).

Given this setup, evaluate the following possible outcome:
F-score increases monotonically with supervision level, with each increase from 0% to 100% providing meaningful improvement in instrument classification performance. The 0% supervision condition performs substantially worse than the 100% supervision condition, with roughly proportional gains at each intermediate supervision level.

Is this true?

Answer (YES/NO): NO